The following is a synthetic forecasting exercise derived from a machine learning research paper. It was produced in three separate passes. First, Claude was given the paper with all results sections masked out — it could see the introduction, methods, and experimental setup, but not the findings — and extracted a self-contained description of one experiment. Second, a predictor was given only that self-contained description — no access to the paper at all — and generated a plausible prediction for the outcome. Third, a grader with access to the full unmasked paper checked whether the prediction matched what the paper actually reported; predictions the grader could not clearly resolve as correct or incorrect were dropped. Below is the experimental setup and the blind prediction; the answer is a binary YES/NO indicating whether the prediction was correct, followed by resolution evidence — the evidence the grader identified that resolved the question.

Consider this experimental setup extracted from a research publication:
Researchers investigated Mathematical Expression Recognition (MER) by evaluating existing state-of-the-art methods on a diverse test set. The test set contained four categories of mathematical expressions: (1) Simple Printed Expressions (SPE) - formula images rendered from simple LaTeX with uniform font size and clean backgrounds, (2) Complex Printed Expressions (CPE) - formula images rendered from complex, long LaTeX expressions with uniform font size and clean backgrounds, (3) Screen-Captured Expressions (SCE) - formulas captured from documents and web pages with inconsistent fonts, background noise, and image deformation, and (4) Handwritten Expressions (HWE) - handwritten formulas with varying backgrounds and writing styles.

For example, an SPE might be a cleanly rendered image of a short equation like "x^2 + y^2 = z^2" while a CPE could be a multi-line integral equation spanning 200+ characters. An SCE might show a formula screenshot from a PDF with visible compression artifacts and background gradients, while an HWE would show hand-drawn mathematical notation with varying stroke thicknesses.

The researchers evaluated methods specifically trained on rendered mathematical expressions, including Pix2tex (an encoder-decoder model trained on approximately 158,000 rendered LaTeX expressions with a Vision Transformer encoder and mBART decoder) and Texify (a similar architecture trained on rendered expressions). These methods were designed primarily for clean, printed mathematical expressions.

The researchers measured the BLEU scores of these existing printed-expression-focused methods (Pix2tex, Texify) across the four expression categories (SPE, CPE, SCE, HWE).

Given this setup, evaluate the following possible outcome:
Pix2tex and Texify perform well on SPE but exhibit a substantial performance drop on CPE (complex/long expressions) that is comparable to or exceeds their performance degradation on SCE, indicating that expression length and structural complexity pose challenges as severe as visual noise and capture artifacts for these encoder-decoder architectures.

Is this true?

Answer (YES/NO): NO